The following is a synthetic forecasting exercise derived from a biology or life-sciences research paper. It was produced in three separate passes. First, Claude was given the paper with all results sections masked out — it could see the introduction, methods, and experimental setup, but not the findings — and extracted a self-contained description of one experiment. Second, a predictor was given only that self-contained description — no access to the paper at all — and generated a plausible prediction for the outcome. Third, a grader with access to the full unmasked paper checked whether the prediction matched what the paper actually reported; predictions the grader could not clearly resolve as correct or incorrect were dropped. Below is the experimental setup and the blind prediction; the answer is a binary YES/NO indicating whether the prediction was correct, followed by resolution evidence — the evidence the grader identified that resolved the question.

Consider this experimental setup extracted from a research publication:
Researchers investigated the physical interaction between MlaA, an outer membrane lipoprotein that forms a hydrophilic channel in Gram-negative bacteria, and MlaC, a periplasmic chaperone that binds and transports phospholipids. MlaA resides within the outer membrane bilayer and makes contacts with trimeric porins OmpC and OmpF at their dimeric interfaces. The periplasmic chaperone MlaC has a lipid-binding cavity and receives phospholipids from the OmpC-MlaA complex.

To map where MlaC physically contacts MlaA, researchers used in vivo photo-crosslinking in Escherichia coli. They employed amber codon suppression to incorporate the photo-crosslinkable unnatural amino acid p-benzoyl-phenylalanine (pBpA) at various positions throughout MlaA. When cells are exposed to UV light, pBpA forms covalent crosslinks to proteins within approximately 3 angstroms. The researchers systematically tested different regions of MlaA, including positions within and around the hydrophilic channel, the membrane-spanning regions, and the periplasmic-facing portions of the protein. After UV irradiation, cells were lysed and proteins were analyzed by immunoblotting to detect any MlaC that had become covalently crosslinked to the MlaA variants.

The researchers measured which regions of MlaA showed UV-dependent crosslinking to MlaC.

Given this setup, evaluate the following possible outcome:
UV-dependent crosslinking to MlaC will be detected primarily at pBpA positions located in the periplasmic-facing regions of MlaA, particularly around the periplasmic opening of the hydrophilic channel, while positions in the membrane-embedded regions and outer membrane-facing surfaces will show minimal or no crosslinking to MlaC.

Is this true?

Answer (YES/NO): YES